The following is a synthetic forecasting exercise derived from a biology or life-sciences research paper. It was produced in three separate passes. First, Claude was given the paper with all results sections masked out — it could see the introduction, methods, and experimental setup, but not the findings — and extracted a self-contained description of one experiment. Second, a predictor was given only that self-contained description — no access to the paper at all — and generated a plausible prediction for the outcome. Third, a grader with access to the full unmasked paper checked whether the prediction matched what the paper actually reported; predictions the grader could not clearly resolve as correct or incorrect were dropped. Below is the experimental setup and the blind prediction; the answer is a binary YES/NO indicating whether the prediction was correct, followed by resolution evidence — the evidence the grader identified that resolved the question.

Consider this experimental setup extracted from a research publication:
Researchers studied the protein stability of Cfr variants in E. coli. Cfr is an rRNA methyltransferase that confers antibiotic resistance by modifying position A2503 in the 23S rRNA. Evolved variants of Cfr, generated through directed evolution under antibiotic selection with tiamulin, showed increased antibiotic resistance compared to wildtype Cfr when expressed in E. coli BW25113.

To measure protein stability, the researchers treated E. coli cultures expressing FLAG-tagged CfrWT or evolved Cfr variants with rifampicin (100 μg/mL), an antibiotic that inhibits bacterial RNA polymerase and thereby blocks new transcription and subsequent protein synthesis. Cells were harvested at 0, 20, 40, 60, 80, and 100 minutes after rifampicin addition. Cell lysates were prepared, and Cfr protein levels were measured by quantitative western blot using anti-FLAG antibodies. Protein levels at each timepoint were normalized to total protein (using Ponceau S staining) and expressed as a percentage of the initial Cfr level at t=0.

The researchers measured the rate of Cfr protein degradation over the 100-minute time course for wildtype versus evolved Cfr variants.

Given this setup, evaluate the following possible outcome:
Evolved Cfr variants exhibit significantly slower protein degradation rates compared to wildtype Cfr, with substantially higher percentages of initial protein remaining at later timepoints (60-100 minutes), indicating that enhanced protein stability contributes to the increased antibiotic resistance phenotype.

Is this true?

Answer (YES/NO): YES